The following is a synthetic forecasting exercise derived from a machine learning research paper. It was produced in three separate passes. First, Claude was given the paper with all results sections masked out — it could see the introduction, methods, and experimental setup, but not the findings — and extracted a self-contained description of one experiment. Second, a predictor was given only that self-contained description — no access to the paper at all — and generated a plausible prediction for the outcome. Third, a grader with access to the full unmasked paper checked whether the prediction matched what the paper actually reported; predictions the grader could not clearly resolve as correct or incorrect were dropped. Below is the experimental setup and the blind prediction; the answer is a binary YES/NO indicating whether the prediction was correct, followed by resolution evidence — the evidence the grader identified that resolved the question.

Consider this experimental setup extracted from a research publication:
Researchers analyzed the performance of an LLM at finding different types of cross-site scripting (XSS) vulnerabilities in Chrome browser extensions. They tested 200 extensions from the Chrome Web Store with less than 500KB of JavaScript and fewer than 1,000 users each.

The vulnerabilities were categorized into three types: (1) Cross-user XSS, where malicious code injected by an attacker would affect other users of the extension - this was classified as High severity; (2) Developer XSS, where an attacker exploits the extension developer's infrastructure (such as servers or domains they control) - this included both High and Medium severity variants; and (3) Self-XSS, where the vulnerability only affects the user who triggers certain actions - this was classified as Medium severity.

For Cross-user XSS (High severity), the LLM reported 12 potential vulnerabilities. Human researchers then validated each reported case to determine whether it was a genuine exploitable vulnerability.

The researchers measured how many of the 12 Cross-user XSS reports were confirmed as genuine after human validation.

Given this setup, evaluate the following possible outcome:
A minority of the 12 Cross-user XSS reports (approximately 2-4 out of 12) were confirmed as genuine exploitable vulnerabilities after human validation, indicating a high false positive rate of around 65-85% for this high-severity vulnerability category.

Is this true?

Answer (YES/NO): YES